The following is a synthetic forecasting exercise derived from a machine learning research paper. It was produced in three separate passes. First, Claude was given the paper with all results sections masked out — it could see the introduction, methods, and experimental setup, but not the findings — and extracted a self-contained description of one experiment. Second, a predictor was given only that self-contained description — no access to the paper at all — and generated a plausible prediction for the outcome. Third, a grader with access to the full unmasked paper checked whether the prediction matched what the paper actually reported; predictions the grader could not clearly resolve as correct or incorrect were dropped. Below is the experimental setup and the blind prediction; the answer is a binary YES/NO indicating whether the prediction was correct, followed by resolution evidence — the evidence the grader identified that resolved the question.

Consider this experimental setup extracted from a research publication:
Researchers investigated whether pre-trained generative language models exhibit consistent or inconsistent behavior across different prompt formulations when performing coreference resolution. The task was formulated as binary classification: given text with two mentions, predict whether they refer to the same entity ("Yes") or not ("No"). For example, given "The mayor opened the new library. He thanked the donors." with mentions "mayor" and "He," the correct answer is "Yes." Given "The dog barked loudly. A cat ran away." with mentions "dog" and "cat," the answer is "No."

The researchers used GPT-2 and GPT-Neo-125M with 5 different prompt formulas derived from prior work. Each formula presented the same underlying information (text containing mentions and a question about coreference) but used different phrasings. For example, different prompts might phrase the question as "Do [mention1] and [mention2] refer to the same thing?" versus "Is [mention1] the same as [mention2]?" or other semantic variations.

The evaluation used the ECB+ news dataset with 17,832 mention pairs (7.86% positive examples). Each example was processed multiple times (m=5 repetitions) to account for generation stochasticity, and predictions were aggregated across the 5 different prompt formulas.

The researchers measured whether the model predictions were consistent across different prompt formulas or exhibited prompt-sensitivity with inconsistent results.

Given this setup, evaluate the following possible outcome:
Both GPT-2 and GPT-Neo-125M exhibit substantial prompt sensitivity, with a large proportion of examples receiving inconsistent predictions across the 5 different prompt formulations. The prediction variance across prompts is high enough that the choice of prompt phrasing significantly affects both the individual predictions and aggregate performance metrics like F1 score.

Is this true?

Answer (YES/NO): YES